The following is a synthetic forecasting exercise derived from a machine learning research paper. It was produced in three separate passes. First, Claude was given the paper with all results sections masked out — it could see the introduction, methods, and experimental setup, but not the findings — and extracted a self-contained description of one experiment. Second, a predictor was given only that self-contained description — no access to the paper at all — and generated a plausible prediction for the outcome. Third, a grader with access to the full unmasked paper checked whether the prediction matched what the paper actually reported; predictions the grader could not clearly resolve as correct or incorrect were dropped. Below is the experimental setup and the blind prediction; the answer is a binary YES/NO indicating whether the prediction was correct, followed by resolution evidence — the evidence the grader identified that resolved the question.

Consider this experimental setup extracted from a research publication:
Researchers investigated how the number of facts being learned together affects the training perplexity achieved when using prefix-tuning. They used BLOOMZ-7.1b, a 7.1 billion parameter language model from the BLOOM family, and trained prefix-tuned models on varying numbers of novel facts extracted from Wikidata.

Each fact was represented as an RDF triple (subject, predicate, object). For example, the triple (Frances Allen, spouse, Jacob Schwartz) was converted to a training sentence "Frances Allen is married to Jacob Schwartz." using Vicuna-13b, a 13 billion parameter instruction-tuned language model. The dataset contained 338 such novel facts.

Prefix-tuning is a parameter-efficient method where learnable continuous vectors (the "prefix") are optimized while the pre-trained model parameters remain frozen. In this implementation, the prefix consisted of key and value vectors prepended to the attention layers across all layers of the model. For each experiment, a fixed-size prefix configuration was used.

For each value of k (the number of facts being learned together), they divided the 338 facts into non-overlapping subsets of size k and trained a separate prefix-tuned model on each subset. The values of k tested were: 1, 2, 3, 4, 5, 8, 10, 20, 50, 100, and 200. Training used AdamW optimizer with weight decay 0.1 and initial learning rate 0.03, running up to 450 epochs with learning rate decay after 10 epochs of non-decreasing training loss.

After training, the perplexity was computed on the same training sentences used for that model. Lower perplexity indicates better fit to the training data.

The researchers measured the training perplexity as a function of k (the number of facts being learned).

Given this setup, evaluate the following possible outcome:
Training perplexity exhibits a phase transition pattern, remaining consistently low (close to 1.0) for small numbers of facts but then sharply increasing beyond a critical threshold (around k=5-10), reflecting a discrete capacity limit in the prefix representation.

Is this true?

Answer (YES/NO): NO